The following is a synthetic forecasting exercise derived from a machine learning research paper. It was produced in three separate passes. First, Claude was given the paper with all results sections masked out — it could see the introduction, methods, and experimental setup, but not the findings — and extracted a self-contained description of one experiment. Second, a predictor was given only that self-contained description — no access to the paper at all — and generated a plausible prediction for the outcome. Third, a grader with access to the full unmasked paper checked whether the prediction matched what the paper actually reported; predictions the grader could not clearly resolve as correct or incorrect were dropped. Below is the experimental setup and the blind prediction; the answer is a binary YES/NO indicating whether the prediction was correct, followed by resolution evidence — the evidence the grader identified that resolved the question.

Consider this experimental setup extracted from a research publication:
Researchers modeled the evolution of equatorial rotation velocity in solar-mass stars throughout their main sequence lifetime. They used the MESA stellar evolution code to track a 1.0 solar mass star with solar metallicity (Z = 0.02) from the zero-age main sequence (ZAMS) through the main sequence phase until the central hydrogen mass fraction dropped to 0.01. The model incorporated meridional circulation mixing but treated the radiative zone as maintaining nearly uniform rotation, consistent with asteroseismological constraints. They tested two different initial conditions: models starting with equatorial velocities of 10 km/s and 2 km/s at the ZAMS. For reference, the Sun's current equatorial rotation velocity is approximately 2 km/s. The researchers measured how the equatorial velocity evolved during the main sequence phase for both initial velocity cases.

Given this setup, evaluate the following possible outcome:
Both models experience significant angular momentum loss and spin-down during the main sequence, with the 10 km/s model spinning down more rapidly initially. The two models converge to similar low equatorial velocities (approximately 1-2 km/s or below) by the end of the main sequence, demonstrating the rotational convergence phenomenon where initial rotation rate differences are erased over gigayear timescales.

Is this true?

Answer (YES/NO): NO